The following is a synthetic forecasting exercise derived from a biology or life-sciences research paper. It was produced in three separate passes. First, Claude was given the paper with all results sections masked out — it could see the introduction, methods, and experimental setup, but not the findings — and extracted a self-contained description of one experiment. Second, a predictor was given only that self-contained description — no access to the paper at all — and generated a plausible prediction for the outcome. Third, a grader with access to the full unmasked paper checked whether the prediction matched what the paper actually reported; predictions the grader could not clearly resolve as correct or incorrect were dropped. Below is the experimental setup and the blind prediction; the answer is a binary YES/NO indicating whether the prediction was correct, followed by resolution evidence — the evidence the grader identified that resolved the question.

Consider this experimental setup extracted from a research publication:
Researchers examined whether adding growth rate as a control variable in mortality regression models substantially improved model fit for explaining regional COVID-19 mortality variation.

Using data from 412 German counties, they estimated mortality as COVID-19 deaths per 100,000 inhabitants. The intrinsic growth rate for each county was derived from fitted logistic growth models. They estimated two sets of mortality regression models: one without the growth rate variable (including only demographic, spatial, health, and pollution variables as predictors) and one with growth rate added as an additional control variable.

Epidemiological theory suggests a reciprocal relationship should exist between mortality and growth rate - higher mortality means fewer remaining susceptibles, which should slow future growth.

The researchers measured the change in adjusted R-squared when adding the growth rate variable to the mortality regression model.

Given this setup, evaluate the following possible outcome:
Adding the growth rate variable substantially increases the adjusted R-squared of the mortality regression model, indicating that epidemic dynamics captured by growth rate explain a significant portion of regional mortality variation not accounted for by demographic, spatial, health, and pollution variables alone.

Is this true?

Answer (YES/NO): YES